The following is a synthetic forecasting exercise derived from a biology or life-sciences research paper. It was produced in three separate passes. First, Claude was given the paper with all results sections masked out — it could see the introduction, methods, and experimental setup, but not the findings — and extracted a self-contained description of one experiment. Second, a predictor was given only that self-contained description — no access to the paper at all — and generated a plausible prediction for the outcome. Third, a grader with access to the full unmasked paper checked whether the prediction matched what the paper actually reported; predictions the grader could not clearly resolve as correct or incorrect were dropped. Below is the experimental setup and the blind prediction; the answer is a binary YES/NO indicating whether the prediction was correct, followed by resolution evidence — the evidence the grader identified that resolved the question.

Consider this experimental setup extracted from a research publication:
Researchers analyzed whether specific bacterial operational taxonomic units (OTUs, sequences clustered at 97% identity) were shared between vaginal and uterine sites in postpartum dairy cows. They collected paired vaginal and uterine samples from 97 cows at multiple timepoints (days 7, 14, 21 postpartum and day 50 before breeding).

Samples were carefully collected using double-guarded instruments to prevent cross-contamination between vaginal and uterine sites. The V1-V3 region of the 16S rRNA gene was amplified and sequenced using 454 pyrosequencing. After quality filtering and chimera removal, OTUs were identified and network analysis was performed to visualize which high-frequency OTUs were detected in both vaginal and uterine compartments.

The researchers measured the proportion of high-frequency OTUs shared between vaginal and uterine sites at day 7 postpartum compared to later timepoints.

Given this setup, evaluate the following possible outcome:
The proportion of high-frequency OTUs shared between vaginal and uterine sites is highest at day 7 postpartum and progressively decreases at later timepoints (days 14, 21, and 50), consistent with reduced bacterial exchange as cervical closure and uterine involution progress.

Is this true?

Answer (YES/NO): NO